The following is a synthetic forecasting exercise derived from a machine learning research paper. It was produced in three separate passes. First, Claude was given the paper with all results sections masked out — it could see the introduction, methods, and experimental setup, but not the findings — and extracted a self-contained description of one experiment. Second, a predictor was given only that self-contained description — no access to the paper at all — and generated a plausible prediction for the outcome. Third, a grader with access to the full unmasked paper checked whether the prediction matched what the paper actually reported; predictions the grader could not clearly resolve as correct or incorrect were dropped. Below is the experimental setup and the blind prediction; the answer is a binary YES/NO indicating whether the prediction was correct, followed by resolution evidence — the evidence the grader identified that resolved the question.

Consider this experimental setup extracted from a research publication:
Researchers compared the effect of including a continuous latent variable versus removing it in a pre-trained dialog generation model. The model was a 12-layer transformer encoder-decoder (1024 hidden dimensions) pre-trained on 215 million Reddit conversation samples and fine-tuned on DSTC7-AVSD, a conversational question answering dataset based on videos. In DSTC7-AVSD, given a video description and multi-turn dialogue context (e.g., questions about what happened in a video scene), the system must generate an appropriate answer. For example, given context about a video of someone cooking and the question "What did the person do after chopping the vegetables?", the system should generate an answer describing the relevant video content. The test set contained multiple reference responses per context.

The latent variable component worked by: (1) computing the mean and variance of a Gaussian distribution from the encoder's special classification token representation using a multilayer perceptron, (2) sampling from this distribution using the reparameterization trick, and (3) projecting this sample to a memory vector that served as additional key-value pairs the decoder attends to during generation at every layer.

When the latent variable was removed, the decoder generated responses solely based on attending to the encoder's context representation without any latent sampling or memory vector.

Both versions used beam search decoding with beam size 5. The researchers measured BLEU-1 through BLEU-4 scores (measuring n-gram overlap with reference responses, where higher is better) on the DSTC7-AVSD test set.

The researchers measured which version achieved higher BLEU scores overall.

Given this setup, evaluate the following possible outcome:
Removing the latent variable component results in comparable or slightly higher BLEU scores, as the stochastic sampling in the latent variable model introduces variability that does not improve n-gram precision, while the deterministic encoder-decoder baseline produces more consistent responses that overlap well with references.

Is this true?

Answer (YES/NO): YES